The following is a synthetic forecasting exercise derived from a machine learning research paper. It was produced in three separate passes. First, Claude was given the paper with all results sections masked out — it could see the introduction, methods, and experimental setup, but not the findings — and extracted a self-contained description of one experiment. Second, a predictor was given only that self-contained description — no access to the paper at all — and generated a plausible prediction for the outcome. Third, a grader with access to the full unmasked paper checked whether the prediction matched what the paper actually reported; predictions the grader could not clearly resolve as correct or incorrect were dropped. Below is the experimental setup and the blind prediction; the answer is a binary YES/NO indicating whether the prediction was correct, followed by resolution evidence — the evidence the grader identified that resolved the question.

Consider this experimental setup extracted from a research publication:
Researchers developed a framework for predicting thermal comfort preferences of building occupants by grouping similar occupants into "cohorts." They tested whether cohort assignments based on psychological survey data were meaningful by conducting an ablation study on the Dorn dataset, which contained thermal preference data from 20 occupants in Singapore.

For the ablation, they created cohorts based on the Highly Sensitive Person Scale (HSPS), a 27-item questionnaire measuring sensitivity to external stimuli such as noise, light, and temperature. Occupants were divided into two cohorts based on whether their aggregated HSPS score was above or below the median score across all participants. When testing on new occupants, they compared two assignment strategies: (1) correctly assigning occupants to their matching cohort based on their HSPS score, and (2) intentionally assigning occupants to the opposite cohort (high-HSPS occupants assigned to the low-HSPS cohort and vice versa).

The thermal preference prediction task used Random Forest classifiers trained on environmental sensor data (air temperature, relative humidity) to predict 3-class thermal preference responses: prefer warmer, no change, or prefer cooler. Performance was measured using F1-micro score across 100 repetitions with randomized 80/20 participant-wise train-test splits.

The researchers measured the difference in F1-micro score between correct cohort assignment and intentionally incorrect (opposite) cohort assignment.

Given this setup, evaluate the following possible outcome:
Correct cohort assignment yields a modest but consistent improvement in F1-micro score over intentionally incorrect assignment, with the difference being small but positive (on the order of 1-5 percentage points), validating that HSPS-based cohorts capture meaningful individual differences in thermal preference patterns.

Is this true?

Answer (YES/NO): NO